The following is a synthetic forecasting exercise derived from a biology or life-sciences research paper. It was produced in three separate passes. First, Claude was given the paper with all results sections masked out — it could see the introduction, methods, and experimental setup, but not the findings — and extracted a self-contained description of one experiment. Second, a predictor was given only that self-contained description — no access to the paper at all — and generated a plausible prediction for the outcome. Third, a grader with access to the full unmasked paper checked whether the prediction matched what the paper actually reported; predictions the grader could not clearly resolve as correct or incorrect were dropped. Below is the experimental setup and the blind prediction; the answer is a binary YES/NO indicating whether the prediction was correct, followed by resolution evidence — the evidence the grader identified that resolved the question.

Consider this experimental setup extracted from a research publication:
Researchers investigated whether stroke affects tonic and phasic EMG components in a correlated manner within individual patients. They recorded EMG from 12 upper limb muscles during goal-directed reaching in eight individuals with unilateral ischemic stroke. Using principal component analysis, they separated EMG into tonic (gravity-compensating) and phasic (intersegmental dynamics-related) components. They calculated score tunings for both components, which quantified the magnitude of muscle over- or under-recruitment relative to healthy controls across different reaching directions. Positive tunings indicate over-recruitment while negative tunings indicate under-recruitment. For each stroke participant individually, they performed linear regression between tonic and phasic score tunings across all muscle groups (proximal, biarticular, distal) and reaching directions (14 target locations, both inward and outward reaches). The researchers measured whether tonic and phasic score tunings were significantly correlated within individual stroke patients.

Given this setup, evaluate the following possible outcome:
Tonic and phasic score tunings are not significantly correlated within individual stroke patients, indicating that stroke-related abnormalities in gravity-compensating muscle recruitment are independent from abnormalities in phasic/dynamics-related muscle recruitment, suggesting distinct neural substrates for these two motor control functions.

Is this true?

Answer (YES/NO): NO